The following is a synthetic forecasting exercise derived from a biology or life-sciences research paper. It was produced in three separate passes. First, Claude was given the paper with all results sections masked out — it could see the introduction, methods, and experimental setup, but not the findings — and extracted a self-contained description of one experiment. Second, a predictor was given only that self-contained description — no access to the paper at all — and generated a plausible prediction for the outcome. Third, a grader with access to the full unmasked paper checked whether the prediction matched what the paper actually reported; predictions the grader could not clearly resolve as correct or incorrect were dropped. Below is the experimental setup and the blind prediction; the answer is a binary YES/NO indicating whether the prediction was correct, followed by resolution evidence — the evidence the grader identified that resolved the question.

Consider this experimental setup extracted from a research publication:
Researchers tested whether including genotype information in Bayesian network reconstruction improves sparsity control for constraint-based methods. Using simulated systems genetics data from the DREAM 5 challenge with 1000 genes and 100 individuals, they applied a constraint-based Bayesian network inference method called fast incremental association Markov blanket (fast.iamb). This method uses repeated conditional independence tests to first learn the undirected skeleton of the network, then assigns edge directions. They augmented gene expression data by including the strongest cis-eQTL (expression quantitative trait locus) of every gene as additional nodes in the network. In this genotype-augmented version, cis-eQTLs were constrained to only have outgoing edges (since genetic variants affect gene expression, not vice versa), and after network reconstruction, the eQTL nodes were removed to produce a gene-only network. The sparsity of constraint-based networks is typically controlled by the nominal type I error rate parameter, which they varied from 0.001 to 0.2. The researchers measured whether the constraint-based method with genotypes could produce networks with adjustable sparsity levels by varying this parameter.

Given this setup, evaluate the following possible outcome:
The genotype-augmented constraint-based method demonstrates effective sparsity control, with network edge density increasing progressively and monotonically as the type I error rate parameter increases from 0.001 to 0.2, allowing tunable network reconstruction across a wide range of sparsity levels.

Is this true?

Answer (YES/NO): NO